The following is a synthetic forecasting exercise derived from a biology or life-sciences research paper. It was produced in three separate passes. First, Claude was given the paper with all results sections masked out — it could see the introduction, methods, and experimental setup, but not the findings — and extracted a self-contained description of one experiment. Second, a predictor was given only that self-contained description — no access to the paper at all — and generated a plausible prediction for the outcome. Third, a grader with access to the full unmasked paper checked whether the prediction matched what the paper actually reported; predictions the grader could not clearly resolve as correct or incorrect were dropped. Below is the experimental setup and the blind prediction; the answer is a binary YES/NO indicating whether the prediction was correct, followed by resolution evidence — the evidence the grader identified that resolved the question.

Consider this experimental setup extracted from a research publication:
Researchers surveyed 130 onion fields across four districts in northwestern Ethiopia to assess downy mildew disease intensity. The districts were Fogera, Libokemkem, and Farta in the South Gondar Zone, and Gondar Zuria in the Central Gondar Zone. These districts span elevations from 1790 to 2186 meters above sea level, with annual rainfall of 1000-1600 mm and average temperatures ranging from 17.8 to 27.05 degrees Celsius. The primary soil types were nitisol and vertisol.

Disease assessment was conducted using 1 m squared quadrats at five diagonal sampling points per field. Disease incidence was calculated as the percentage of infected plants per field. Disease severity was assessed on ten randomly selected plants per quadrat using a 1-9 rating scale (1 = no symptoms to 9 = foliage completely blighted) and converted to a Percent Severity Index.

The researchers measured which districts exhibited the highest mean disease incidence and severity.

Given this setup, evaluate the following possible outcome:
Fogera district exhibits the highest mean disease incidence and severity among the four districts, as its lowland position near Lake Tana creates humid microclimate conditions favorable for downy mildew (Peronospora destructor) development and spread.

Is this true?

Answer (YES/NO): YES